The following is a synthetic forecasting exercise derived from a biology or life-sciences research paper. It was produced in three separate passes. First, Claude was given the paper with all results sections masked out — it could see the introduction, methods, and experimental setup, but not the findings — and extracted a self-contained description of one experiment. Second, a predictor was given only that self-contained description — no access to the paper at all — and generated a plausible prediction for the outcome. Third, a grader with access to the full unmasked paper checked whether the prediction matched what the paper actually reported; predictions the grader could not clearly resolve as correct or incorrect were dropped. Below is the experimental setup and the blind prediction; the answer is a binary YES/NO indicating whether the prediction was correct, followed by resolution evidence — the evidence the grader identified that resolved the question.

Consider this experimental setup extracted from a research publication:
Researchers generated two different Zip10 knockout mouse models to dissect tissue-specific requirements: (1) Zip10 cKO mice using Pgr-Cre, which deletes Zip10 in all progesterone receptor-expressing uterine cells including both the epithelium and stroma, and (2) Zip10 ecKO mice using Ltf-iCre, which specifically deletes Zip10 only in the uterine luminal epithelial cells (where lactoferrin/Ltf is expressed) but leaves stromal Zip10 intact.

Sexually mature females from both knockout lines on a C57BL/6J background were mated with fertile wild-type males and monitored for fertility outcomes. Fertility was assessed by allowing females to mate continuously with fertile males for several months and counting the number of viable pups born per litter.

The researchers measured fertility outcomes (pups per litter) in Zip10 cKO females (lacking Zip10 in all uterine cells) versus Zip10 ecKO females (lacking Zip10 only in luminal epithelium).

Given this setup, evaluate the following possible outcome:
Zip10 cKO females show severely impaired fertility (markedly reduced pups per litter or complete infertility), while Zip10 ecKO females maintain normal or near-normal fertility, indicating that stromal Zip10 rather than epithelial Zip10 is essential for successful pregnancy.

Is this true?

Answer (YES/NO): YES